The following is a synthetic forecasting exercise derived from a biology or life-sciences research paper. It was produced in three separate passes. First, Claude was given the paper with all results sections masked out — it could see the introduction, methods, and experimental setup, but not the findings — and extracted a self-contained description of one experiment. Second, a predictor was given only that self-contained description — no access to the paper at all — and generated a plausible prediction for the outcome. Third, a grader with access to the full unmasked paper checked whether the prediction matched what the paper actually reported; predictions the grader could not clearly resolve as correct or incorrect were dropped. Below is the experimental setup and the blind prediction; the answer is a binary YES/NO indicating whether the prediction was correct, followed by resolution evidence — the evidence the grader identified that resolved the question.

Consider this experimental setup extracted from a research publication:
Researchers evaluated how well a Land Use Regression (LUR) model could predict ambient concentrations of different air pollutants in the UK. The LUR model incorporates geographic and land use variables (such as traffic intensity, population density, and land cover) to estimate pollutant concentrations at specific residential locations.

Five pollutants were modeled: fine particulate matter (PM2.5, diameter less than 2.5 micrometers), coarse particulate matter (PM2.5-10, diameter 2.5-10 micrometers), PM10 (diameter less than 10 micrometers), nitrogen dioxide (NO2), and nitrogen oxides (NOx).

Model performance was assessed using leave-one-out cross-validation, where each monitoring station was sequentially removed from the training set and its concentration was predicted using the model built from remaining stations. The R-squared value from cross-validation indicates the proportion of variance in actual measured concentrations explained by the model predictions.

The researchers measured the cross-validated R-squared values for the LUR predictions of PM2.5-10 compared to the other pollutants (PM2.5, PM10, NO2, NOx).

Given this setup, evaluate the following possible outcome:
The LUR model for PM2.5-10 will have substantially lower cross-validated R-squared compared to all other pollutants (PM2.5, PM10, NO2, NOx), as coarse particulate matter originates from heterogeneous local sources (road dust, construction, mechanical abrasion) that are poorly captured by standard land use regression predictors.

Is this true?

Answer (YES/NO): YES